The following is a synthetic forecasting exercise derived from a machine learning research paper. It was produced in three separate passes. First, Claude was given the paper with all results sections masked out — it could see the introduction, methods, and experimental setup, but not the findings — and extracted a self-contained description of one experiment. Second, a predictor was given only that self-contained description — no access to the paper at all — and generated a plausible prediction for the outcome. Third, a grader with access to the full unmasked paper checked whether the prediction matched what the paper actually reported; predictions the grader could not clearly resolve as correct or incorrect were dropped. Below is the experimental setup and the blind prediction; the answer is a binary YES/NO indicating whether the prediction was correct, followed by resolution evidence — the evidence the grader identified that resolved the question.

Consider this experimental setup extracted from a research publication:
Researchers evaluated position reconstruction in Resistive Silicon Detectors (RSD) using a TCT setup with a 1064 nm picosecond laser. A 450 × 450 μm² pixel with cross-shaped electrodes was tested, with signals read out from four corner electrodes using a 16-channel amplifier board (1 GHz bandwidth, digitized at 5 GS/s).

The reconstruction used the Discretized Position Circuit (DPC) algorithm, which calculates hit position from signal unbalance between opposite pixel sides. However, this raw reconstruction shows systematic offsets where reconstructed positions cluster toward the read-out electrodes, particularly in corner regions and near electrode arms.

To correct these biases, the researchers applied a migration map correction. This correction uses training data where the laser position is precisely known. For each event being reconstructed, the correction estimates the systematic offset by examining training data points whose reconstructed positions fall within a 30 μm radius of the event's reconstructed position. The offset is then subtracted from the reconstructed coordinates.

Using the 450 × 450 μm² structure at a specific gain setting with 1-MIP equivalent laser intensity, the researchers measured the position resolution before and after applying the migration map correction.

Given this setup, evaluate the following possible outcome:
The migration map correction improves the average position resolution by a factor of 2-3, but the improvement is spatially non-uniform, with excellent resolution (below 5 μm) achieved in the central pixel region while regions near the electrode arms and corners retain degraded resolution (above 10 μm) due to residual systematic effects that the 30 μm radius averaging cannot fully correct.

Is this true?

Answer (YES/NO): NO